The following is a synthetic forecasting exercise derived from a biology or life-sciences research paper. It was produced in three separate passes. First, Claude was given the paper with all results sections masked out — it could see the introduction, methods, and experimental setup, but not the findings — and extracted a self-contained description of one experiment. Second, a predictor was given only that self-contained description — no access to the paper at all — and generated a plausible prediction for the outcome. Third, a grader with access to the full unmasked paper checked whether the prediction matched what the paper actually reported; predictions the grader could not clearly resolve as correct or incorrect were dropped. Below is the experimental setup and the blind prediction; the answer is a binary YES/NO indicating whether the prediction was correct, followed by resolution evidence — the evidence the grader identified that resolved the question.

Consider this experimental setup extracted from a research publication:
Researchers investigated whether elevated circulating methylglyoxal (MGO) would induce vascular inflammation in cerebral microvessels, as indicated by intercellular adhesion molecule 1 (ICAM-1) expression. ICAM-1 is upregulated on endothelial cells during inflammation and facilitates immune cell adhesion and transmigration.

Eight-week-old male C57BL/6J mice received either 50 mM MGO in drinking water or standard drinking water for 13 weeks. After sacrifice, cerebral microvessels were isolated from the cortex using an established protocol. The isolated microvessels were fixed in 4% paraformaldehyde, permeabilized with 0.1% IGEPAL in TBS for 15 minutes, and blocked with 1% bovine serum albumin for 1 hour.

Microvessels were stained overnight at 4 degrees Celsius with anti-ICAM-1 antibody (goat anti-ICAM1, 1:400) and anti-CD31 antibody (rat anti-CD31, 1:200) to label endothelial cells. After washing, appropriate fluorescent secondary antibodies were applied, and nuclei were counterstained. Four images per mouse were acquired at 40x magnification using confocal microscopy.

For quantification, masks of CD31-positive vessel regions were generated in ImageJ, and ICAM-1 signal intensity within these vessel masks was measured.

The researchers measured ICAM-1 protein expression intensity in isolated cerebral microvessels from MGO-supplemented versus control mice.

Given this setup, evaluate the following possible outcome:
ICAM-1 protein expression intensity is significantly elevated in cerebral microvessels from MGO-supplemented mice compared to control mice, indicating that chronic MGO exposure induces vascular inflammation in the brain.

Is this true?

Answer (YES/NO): NO